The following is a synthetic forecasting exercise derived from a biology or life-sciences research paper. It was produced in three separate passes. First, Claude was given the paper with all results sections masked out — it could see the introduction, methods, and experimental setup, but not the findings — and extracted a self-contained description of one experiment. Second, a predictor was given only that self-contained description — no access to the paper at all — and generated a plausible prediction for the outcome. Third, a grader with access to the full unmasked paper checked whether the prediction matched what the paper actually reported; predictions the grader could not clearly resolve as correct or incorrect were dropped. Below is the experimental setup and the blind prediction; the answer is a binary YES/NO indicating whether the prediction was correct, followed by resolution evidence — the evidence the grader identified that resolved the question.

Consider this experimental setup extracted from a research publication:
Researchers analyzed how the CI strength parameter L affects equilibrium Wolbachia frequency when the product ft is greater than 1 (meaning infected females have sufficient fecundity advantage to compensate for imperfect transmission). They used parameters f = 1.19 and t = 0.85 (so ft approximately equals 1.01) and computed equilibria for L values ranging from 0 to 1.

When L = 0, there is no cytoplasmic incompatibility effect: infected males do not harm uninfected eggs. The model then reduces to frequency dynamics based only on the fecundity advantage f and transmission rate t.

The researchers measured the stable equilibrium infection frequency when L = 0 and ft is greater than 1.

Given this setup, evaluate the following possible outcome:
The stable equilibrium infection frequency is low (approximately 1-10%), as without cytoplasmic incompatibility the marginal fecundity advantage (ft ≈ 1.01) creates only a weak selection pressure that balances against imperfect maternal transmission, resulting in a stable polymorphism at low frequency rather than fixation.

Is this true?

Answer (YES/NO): YES